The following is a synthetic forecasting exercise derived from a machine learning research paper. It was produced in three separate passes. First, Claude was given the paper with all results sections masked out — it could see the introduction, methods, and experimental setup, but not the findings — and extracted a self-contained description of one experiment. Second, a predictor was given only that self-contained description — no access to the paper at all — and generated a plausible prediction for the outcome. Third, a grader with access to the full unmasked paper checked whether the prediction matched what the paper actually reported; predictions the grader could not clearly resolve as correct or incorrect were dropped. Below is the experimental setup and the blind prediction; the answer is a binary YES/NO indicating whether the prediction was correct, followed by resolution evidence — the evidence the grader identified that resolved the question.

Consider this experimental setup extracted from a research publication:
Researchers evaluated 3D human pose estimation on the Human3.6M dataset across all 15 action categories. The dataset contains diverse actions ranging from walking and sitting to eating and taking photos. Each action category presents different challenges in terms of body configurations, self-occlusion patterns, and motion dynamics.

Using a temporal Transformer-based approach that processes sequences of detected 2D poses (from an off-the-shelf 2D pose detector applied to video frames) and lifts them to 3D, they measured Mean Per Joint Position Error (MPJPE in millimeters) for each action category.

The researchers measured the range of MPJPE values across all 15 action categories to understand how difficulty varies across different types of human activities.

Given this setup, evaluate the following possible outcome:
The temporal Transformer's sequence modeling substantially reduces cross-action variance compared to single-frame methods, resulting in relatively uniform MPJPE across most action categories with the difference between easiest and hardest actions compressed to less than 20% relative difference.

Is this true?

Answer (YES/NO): NO